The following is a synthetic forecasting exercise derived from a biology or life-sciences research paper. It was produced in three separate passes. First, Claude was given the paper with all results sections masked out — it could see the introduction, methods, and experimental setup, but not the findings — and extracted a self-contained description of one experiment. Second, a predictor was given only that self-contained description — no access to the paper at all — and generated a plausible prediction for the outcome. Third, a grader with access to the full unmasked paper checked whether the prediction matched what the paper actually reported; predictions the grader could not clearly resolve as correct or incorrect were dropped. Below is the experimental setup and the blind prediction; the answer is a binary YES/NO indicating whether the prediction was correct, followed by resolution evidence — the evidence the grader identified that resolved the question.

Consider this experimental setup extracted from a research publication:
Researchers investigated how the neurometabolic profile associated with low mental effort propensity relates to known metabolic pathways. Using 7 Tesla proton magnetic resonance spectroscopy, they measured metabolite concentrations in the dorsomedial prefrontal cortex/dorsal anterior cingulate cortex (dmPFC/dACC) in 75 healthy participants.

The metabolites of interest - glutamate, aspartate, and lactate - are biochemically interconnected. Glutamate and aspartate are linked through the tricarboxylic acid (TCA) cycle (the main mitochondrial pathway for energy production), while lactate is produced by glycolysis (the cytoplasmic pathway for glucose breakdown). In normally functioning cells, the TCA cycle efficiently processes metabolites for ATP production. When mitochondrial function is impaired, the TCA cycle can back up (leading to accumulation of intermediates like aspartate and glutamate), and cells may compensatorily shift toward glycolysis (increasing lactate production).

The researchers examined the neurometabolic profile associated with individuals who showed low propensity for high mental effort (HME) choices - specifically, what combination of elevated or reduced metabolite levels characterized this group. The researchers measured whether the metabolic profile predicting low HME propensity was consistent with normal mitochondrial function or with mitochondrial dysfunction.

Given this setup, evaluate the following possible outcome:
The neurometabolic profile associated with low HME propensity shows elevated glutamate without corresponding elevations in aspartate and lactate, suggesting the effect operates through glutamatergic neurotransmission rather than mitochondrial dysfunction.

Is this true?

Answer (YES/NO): NO